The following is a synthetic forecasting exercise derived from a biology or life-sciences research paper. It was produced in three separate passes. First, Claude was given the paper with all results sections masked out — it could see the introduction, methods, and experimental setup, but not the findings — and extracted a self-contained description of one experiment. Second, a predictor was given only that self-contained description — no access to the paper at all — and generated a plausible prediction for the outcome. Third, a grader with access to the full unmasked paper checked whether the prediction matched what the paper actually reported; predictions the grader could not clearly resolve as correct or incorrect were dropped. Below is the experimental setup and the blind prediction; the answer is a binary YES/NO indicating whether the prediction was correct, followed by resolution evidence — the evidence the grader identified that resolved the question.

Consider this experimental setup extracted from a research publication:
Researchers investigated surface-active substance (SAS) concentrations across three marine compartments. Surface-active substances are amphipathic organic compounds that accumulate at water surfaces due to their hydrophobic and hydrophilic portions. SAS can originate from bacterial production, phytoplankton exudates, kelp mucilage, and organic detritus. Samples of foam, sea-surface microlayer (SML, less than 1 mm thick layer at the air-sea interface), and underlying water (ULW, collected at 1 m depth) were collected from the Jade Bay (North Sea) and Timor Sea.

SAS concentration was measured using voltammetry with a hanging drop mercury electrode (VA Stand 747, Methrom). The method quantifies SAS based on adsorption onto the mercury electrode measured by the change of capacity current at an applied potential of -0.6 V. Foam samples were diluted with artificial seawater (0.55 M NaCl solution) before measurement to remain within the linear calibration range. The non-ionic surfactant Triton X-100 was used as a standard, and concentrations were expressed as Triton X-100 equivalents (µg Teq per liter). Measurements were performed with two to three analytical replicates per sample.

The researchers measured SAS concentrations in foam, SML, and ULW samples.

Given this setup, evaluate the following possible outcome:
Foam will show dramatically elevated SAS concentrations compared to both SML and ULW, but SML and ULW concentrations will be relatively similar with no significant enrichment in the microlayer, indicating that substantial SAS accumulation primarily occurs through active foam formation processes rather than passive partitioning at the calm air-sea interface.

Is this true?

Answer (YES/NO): NO